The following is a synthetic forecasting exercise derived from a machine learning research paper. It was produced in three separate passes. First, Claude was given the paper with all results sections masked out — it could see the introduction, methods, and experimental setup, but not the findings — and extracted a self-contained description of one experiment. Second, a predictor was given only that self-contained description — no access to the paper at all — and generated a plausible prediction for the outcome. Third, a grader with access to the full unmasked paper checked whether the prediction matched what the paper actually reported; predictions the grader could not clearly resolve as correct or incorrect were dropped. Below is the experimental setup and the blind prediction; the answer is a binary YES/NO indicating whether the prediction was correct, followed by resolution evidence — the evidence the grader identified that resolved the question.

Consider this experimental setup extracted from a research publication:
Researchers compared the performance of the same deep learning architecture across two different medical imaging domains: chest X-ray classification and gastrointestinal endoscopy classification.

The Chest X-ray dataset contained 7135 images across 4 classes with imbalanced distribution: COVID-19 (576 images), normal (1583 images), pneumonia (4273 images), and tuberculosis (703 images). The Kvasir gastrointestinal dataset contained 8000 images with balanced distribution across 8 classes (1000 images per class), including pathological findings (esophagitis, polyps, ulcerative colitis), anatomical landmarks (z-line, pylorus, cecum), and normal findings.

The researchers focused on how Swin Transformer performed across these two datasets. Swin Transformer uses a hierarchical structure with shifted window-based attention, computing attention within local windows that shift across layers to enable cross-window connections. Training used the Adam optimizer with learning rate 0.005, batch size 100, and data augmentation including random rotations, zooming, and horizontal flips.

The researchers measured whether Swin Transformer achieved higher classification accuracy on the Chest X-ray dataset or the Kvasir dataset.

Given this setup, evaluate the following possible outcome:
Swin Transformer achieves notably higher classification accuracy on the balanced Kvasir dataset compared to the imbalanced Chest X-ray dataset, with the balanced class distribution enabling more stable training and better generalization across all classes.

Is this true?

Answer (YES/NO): YES